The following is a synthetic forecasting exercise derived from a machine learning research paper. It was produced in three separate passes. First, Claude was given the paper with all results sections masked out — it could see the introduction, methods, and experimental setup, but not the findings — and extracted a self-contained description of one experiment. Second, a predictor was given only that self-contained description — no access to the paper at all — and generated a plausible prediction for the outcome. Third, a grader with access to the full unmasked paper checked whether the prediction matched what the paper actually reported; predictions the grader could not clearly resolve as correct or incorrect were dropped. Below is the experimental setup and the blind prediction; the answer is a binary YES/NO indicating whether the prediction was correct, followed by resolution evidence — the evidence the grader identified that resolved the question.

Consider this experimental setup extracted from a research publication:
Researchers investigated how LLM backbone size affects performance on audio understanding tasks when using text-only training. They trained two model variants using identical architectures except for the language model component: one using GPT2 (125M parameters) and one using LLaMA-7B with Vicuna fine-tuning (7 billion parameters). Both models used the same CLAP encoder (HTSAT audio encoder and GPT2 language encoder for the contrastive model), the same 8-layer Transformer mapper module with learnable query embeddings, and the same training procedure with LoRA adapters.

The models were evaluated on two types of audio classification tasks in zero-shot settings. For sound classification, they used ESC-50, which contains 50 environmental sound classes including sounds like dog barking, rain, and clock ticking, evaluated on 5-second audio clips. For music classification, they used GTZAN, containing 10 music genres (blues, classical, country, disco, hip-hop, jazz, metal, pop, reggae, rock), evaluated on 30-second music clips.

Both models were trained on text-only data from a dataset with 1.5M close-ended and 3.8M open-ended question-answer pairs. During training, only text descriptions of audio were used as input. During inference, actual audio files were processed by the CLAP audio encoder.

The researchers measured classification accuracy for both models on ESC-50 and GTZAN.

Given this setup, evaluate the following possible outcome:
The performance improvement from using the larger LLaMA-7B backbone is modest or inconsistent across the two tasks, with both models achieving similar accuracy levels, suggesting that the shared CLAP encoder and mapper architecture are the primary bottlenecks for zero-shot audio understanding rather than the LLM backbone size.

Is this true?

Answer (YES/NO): NO